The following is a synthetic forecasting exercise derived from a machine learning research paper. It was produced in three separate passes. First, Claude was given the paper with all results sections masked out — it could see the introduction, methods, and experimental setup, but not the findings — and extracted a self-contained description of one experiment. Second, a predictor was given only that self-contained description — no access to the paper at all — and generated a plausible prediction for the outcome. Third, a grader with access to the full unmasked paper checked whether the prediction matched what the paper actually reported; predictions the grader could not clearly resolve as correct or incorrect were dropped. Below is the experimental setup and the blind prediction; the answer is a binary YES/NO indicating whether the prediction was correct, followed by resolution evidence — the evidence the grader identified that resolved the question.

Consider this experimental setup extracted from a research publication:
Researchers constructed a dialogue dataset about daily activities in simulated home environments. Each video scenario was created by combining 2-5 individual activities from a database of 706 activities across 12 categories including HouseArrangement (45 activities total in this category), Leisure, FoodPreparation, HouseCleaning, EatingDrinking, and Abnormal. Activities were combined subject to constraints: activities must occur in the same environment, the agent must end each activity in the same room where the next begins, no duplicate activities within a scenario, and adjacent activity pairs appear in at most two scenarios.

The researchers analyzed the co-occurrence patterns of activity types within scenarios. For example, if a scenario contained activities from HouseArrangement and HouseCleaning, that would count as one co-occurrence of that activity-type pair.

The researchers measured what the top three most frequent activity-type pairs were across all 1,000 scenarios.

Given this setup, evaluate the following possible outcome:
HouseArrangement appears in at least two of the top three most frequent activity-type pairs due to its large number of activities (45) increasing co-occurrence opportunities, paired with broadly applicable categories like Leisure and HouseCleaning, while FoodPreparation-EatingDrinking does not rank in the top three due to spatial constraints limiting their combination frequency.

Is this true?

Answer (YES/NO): NO